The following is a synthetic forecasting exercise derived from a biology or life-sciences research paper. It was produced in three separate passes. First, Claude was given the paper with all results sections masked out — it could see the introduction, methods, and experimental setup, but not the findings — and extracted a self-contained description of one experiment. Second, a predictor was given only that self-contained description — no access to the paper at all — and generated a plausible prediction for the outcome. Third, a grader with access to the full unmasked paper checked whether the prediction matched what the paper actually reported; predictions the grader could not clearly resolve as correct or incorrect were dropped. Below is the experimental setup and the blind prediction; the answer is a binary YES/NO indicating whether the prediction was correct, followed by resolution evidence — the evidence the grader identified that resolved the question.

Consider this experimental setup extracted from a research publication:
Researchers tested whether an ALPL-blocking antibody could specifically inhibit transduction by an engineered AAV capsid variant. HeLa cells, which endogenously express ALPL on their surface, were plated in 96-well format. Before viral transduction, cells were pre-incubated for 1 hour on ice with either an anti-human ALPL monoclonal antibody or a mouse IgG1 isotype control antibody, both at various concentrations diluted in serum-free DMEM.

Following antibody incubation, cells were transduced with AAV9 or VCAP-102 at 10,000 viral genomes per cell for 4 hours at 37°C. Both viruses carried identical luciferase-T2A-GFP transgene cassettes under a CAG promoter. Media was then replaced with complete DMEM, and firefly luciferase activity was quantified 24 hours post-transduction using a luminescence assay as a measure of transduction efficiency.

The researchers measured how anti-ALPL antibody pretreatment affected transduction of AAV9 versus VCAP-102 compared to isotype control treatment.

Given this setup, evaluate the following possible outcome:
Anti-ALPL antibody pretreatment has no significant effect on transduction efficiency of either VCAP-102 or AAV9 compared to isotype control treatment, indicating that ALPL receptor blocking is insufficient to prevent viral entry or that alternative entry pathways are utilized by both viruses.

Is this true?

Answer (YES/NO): NO